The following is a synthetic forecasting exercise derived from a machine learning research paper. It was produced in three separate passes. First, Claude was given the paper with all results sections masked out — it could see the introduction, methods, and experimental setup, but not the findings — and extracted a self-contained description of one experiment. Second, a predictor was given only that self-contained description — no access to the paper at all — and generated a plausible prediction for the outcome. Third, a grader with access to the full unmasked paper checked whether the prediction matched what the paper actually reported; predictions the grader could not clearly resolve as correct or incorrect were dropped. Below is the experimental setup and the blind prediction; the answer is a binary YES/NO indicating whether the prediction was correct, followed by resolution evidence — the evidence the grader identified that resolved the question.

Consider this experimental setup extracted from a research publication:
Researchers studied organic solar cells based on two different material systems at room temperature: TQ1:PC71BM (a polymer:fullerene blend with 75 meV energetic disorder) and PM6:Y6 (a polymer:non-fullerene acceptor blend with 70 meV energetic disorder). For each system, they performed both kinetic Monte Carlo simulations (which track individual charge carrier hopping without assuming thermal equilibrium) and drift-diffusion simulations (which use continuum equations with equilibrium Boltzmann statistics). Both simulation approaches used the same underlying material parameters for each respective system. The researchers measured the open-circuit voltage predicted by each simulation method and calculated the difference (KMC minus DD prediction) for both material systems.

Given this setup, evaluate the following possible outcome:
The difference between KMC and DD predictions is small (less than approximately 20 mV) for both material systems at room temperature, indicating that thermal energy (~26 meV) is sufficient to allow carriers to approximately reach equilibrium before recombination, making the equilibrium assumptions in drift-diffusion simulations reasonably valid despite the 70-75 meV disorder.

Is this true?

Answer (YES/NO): NO